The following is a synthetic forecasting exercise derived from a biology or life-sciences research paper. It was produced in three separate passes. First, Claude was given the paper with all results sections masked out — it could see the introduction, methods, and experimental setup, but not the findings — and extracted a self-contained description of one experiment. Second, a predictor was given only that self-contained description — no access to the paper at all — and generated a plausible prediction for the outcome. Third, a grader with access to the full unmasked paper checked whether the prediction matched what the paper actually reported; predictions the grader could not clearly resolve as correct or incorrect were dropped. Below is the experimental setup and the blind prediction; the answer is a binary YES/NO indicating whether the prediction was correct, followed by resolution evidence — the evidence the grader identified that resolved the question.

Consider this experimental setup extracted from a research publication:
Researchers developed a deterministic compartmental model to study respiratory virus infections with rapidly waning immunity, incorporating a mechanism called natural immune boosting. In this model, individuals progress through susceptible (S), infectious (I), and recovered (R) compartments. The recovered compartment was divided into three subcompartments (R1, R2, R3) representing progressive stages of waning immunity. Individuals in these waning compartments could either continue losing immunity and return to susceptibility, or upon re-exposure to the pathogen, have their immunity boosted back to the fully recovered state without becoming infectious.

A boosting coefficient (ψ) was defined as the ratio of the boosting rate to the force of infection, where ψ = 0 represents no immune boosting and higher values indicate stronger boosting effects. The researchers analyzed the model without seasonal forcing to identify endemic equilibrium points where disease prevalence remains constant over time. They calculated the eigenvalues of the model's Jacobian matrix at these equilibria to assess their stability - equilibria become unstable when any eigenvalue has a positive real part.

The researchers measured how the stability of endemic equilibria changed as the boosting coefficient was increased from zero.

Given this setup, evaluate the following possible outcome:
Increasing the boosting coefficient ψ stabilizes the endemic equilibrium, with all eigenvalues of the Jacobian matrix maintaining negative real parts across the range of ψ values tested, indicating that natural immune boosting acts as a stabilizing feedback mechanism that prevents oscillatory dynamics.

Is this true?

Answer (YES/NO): NO